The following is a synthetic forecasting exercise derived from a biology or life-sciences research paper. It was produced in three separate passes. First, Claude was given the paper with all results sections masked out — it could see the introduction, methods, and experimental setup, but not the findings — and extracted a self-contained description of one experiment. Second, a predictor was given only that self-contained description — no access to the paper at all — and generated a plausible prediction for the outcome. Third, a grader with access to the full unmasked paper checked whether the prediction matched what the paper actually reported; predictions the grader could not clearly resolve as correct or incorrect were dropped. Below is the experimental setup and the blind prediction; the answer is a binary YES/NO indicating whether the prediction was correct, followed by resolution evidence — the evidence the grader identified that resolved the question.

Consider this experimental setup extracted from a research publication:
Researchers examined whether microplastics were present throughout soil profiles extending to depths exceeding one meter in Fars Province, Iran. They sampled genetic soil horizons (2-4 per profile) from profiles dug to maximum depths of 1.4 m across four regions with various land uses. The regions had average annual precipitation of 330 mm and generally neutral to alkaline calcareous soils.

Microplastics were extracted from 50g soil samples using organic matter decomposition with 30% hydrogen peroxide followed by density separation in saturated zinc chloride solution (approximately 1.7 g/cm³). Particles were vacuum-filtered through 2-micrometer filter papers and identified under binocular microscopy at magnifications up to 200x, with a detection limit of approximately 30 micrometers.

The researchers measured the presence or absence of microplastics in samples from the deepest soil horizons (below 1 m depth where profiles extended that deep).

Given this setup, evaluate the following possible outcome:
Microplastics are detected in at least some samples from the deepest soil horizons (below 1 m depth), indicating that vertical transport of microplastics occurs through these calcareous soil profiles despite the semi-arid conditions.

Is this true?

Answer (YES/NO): YES